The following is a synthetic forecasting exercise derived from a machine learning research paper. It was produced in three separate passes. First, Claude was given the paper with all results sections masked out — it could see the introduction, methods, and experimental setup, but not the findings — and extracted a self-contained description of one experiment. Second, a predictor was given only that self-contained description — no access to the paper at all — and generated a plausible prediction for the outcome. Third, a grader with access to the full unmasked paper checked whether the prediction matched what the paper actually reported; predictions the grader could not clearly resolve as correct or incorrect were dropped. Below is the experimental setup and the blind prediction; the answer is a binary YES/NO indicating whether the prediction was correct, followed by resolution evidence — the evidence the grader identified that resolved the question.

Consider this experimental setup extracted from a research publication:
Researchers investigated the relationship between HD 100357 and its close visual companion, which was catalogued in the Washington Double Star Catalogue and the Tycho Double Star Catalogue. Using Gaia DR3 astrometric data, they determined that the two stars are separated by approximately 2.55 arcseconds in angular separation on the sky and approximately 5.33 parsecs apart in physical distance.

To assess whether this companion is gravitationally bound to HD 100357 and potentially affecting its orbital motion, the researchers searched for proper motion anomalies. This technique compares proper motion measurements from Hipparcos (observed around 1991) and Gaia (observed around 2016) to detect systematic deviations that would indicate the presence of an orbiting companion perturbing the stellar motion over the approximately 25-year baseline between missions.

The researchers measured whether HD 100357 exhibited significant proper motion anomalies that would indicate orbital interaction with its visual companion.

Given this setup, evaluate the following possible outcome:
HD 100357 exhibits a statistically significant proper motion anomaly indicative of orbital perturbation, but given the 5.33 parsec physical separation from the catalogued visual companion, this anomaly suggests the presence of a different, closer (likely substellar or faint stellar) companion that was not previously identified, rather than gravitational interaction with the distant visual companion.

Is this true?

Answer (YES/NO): NO